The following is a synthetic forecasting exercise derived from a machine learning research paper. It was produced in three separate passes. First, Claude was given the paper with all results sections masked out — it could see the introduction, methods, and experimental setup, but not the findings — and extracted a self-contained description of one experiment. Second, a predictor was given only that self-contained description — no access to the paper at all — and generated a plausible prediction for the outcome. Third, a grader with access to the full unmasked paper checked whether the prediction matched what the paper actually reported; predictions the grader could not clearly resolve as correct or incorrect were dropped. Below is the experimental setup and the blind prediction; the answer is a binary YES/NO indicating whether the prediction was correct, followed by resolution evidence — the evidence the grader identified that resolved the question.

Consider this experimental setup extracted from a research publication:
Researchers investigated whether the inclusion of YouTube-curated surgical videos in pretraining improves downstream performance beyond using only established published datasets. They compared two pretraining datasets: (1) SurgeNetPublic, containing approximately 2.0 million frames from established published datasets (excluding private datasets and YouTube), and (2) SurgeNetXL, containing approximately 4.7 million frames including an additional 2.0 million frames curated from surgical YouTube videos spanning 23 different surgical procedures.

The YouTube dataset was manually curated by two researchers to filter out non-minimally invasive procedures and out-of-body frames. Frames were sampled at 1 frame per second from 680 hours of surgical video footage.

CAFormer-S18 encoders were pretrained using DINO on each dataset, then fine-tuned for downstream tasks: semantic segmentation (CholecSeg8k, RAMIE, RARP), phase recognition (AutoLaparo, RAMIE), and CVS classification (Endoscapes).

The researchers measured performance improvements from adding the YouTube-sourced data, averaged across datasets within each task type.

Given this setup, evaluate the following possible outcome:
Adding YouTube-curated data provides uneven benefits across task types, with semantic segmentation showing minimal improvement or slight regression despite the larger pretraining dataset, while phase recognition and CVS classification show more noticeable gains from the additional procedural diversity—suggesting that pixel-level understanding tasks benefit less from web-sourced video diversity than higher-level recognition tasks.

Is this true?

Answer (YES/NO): NO